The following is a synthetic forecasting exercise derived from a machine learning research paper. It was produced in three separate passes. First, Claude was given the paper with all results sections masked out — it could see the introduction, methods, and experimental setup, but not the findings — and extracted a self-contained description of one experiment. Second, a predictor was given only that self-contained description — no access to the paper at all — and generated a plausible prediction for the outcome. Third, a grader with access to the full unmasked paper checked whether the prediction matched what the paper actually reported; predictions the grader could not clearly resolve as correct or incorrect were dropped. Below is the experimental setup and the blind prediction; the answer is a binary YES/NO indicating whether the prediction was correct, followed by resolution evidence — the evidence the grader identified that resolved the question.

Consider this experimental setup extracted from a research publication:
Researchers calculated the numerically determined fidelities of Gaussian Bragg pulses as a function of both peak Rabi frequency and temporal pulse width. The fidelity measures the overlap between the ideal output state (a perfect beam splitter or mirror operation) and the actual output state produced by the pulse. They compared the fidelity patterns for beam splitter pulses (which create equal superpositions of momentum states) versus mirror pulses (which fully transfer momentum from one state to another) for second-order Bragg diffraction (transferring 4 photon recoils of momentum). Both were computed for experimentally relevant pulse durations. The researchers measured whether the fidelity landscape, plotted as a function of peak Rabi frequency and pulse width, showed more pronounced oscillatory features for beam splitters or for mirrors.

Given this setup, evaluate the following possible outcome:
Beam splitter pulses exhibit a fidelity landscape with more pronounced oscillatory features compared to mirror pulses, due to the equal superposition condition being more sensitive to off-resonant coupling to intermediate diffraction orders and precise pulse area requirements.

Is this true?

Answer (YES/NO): YES